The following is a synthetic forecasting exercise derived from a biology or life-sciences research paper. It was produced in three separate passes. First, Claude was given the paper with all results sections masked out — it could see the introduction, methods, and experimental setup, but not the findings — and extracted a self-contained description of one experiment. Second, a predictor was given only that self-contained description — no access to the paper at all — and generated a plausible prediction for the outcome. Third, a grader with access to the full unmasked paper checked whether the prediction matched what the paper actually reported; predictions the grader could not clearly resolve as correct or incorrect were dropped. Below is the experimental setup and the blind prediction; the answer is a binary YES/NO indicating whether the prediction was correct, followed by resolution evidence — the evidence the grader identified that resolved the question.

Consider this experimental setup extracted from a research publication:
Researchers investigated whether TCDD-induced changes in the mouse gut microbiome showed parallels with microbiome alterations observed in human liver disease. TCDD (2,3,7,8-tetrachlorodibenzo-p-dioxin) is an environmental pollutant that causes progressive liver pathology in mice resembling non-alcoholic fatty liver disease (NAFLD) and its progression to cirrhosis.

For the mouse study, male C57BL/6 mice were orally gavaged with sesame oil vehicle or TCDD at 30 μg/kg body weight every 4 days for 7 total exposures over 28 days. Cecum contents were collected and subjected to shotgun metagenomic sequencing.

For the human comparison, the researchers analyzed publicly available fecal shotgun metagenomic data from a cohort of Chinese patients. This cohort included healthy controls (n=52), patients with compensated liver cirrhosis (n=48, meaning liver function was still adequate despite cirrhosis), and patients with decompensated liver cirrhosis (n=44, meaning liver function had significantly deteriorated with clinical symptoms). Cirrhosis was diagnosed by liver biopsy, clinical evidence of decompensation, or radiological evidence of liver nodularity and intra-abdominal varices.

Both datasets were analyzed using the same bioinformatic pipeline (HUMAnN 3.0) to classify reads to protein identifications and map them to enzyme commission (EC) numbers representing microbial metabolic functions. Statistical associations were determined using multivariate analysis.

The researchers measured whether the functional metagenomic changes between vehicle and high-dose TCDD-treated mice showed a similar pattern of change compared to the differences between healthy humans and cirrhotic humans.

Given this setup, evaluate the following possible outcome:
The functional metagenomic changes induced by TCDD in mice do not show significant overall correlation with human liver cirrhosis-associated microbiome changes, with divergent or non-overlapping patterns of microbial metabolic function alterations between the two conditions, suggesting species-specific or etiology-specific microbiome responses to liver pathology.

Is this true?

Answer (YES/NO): NO